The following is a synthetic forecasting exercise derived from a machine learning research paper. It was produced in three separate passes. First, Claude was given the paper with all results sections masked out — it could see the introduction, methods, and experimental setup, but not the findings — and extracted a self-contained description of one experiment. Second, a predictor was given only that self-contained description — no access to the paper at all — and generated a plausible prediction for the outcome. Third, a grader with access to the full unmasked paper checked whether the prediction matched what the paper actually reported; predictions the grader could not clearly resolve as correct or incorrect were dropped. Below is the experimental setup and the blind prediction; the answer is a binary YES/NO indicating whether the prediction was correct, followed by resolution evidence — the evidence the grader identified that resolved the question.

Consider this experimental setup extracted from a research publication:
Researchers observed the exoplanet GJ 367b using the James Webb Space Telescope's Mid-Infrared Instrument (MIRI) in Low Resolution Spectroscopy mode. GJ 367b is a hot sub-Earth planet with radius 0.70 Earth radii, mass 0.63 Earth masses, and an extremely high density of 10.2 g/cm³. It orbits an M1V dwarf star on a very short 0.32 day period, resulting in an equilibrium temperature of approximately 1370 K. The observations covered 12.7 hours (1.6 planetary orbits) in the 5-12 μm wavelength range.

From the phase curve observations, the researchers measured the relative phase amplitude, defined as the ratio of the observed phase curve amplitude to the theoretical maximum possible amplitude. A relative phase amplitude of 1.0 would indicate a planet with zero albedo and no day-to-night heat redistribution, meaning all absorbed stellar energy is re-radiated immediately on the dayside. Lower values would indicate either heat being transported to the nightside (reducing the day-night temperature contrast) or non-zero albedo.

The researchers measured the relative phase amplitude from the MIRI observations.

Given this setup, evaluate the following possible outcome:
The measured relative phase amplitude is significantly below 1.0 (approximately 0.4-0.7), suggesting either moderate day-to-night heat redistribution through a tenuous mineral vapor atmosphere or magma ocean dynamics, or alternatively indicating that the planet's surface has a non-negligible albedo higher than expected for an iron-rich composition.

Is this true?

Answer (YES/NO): NO